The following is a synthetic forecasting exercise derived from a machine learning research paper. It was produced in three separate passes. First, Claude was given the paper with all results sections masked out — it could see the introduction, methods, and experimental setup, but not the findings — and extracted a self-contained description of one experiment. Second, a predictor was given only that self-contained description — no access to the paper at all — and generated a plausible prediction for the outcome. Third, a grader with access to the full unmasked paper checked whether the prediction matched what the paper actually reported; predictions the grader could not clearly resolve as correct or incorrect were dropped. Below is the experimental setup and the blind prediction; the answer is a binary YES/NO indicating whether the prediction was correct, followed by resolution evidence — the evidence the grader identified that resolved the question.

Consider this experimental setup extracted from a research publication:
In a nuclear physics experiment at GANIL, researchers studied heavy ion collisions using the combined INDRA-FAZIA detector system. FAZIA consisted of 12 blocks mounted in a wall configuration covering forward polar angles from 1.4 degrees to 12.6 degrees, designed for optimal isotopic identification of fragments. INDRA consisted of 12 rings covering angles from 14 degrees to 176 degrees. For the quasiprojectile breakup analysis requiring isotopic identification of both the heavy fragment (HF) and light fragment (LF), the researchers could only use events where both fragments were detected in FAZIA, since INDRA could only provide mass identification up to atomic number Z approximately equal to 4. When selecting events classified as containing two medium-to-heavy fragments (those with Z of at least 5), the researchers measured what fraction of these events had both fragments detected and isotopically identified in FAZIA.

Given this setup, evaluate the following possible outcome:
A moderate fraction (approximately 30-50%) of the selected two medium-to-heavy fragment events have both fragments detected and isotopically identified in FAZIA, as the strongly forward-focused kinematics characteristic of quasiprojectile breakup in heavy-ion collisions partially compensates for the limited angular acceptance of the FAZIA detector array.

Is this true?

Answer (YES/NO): YES